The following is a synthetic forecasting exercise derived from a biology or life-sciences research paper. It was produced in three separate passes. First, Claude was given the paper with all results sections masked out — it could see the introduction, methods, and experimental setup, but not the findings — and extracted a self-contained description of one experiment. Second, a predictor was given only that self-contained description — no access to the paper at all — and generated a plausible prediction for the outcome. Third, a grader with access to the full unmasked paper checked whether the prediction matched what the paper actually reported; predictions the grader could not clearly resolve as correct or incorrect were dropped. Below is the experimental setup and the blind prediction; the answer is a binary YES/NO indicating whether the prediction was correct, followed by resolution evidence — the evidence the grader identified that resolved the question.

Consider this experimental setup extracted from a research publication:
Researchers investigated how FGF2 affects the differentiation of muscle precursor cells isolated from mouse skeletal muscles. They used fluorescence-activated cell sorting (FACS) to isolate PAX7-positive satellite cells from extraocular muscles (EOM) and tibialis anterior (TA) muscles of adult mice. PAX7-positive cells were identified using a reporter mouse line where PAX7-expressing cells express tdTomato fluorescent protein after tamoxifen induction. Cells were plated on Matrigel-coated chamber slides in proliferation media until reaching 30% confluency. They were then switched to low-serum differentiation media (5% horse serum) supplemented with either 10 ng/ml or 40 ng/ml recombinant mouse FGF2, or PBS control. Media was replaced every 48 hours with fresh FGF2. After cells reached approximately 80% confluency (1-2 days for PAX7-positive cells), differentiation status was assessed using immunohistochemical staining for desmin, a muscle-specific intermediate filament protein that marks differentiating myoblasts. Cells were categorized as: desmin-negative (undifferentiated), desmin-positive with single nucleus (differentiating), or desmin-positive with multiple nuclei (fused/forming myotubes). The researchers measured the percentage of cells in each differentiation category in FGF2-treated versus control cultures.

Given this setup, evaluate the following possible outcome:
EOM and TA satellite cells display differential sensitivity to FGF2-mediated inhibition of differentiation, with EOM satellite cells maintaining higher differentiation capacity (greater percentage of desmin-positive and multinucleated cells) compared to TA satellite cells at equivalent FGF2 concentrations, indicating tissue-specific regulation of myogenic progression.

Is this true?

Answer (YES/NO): NO